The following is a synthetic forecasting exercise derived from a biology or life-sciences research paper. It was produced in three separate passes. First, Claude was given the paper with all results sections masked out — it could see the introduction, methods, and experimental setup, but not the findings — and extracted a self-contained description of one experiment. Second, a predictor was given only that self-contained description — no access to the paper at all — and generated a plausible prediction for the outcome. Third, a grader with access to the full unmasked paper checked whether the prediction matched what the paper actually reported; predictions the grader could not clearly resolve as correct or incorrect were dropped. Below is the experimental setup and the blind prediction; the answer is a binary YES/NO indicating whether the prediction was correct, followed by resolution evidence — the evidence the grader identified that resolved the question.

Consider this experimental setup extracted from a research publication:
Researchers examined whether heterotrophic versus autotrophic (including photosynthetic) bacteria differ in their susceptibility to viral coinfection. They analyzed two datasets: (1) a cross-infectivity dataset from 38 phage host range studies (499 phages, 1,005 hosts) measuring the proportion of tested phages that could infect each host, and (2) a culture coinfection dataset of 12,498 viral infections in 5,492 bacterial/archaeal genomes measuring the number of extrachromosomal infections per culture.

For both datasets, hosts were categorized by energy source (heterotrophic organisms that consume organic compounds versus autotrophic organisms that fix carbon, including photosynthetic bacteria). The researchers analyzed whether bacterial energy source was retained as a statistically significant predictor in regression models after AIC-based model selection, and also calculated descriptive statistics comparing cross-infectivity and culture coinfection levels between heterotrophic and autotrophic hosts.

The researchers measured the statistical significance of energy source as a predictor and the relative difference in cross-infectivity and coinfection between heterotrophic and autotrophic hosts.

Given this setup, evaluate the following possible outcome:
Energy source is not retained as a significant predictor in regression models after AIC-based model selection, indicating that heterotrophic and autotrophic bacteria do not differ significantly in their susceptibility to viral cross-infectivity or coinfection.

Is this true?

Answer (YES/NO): YES